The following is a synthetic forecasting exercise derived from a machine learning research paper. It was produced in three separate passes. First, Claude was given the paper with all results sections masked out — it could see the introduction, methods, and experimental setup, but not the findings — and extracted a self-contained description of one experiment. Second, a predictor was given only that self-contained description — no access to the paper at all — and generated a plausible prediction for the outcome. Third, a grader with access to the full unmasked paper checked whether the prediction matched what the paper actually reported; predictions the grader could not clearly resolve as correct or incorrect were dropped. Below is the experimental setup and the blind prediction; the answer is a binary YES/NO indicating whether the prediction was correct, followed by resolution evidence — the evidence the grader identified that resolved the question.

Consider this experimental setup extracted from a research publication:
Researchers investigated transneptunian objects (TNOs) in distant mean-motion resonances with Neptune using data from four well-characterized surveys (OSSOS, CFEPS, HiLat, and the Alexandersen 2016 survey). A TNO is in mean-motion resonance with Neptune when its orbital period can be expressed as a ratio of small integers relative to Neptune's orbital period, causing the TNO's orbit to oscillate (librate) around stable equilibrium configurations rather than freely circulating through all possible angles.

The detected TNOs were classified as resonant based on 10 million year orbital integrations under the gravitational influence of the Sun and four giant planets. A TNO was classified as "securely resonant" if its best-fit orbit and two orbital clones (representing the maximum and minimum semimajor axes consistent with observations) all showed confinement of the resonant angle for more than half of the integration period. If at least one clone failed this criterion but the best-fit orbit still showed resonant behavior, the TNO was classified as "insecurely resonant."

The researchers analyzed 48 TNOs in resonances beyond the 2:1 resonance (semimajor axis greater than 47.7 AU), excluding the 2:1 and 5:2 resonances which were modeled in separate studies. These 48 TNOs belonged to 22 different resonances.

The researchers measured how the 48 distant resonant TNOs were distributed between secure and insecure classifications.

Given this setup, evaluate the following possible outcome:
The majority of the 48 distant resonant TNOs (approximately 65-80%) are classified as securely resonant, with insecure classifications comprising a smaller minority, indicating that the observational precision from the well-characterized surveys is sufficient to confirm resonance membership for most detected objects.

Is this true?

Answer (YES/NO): NO